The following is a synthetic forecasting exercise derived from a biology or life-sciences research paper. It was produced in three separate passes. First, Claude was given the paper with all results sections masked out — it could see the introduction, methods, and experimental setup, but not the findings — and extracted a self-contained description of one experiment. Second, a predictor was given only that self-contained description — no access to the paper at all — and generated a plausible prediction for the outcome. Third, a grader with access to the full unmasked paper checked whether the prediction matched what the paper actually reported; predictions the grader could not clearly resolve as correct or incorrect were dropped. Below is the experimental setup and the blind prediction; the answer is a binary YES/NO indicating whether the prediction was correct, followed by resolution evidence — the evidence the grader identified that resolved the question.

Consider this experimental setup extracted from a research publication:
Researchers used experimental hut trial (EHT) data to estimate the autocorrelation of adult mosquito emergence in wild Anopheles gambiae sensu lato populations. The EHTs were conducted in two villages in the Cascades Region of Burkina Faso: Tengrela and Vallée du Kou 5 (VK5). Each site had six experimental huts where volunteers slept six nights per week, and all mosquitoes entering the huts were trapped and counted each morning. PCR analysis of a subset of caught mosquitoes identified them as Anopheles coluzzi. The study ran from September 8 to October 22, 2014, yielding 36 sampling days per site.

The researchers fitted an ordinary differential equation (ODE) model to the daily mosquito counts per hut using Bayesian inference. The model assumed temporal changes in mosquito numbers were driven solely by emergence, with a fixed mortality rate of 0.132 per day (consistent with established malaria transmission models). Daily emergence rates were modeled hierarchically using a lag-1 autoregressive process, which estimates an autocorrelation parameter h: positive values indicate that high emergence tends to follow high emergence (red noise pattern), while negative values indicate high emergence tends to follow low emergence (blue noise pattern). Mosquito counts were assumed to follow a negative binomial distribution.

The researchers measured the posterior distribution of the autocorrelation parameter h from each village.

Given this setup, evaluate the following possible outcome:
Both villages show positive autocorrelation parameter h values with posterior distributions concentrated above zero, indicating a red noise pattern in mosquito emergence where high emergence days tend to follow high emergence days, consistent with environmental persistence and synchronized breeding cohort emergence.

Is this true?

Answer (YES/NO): YES